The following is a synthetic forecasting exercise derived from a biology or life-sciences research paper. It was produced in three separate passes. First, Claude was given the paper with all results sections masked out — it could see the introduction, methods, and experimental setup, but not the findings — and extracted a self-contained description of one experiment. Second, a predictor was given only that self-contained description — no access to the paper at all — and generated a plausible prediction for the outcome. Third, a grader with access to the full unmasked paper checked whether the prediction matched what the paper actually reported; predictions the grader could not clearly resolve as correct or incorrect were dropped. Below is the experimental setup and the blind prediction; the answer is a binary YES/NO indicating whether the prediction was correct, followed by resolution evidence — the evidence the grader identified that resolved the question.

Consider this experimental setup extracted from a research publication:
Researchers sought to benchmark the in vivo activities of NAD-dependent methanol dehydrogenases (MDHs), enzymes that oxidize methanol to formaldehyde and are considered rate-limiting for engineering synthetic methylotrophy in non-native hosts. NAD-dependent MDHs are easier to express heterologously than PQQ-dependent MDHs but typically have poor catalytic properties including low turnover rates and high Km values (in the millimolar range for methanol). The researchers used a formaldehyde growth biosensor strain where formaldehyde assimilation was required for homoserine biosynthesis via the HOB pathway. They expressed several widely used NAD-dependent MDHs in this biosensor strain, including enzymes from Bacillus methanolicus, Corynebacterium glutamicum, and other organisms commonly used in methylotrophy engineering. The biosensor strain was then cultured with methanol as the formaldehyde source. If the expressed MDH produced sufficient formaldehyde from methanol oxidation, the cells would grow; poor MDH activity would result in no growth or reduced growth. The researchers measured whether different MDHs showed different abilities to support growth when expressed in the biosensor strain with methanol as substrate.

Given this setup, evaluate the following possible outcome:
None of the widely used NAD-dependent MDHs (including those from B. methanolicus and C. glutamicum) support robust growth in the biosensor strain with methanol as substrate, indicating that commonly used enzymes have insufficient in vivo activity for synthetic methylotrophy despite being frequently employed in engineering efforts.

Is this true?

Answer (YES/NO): NO